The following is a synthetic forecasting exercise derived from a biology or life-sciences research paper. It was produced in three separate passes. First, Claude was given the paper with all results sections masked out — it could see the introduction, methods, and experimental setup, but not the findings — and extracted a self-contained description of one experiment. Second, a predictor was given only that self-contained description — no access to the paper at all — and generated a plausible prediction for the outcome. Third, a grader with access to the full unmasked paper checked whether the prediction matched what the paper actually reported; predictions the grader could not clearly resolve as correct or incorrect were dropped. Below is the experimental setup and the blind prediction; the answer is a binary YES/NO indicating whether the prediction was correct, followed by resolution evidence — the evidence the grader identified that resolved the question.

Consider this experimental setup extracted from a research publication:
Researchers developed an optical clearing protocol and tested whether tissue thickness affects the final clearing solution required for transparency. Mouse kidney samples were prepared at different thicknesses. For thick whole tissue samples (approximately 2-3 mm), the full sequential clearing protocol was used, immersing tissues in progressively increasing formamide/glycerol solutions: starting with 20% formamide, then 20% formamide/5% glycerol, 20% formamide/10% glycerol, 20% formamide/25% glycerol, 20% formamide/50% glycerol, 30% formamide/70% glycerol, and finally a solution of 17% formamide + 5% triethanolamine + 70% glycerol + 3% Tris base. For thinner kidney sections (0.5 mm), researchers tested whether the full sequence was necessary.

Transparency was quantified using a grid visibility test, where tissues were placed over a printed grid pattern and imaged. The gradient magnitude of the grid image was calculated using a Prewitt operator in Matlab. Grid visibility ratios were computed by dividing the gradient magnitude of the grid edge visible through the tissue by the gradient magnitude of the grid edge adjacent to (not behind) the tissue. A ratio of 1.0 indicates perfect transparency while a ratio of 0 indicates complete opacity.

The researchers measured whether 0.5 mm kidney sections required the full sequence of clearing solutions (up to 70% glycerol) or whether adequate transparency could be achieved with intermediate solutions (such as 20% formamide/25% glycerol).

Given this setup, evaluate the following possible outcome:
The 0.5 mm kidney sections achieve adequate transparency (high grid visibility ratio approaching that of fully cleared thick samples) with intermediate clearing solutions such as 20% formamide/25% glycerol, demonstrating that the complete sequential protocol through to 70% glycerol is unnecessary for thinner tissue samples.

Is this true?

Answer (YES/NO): YES